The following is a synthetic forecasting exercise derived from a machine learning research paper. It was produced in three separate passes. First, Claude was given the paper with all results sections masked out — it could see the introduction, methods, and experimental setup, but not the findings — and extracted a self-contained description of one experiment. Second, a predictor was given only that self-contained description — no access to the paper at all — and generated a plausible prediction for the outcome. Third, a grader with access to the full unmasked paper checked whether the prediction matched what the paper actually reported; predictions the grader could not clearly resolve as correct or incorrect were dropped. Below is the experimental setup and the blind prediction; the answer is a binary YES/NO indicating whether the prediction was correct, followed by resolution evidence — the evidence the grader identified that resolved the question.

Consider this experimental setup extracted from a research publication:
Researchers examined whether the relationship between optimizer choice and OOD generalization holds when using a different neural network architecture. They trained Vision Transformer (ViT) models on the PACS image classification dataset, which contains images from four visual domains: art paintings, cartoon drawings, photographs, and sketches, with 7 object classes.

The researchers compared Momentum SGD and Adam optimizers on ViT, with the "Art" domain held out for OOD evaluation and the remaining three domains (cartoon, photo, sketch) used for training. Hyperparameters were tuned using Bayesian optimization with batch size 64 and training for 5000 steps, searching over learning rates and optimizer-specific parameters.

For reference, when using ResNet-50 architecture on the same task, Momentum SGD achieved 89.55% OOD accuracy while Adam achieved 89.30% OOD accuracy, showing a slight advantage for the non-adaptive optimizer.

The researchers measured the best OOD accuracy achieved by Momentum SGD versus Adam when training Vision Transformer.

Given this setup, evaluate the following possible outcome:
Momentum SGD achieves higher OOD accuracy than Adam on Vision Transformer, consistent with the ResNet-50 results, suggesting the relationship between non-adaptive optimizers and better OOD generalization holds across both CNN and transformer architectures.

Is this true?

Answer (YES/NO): YES